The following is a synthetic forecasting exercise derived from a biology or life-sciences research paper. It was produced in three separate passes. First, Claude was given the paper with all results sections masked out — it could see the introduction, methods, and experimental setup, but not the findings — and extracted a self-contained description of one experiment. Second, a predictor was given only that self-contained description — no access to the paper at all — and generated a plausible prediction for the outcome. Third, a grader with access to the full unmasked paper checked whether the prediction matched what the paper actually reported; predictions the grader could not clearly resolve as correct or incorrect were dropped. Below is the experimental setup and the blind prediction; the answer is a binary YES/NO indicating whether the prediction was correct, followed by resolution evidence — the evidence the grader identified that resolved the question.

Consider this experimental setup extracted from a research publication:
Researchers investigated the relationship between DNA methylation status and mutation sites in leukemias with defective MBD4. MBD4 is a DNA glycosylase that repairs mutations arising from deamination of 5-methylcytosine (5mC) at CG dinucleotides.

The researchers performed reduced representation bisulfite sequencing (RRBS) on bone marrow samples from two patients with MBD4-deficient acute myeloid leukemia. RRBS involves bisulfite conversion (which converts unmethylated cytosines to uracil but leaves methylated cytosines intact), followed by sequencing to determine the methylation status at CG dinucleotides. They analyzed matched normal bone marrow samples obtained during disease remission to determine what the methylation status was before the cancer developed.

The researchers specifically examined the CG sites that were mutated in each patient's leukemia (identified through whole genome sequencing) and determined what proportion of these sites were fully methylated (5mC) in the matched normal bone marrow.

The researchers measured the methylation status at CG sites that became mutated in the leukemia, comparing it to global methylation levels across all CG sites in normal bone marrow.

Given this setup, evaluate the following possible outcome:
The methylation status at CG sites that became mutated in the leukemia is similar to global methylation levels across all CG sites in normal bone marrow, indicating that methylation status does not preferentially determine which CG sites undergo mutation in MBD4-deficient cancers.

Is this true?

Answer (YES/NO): NO